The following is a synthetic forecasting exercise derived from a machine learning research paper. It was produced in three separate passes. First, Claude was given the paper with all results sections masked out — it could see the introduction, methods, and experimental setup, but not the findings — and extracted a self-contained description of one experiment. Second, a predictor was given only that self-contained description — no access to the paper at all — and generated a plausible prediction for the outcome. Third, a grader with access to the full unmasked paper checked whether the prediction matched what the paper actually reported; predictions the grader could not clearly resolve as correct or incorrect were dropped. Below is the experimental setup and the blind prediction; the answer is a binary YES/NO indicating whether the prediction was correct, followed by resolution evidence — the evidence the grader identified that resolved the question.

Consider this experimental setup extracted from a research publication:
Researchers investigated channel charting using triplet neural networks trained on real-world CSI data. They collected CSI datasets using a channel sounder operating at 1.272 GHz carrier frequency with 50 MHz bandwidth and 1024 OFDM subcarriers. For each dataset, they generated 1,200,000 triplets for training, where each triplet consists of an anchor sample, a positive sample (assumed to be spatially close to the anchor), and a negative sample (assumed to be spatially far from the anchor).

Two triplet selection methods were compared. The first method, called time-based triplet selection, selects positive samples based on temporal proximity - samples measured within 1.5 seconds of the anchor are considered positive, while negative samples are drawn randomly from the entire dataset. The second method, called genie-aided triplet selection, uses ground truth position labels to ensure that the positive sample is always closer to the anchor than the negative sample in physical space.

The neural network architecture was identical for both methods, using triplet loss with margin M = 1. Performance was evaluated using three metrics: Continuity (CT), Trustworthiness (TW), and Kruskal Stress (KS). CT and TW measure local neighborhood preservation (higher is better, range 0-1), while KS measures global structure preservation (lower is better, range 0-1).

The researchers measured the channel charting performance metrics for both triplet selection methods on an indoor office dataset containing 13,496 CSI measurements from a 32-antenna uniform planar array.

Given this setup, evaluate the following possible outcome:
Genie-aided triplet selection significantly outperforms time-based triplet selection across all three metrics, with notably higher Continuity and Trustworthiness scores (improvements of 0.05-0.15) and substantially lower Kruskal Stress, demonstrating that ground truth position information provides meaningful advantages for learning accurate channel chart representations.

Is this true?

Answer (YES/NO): NO